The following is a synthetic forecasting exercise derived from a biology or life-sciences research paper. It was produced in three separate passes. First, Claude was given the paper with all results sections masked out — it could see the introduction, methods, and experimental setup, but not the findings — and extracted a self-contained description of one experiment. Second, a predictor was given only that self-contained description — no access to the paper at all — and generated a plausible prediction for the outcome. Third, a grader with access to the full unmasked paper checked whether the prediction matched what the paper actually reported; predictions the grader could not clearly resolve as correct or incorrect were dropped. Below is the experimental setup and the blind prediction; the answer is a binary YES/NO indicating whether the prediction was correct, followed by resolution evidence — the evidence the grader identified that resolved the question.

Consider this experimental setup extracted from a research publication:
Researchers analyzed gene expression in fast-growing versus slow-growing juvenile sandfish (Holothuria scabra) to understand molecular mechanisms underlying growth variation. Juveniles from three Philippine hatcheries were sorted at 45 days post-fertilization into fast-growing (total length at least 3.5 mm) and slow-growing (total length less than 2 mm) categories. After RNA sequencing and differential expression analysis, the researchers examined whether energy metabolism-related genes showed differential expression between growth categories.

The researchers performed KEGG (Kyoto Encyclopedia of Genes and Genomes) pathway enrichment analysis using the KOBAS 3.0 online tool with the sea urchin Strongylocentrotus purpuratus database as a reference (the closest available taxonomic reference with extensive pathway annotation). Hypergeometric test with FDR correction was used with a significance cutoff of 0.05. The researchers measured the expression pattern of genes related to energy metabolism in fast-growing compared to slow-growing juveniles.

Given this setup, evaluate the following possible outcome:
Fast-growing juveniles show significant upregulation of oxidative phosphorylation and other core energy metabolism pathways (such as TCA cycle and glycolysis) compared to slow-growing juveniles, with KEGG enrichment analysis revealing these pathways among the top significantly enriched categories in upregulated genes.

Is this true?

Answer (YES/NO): NO